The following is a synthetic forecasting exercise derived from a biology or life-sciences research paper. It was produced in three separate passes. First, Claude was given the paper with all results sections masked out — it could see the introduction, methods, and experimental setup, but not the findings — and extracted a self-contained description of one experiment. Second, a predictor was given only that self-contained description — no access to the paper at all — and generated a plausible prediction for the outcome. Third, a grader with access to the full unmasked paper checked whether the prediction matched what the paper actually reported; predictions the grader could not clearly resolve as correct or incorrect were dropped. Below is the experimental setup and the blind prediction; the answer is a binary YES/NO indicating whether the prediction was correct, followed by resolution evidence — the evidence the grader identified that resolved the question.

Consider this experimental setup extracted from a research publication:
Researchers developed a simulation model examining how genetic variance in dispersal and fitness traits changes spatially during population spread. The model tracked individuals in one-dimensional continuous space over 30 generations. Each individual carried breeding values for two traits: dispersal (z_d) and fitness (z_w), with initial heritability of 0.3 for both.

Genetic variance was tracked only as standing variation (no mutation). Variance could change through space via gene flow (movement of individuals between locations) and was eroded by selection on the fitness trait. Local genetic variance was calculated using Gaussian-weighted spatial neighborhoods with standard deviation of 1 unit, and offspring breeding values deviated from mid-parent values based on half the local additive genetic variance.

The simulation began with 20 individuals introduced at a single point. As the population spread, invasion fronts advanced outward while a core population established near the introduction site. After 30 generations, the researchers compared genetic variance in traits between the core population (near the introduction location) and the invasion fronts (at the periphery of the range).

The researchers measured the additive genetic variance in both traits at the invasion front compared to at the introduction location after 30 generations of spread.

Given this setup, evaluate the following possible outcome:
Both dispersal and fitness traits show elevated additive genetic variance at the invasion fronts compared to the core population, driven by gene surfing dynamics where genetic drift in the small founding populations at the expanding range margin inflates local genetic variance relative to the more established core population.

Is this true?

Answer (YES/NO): NO